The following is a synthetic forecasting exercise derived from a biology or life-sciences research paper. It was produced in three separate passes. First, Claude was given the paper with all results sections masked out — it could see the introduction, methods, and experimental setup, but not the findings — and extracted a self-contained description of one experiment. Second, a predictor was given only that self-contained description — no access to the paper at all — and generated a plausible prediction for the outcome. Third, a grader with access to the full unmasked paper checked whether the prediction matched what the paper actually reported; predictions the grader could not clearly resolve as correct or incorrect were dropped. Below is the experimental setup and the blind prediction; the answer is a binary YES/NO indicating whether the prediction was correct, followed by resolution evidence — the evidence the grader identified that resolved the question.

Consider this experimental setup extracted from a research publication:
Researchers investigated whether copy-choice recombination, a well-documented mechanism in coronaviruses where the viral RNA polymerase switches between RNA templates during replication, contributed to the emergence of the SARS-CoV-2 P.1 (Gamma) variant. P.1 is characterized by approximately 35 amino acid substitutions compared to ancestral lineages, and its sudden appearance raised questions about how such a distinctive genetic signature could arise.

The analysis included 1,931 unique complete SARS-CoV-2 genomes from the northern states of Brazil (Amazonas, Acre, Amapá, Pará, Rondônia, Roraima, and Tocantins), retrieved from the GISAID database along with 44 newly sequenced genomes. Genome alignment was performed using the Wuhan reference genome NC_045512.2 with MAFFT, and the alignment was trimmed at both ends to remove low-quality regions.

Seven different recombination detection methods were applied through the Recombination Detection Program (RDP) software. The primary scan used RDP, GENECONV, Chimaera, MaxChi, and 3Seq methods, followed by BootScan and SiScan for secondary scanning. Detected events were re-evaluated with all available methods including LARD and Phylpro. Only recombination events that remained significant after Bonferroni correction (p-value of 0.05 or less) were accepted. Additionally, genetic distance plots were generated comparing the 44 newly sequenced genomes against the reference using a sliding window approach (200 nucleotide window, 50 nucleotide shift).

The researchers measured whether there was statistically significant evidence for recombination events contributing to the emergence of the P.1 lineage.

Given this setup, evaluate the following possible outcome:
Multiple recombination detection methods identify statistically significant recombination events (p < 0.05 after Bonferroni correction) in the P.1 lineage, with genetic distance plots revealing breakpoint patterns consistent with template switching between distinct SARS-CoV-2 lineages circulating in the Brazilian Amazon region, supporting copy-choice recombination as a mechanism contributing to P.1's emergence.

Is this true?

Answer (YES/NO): NO